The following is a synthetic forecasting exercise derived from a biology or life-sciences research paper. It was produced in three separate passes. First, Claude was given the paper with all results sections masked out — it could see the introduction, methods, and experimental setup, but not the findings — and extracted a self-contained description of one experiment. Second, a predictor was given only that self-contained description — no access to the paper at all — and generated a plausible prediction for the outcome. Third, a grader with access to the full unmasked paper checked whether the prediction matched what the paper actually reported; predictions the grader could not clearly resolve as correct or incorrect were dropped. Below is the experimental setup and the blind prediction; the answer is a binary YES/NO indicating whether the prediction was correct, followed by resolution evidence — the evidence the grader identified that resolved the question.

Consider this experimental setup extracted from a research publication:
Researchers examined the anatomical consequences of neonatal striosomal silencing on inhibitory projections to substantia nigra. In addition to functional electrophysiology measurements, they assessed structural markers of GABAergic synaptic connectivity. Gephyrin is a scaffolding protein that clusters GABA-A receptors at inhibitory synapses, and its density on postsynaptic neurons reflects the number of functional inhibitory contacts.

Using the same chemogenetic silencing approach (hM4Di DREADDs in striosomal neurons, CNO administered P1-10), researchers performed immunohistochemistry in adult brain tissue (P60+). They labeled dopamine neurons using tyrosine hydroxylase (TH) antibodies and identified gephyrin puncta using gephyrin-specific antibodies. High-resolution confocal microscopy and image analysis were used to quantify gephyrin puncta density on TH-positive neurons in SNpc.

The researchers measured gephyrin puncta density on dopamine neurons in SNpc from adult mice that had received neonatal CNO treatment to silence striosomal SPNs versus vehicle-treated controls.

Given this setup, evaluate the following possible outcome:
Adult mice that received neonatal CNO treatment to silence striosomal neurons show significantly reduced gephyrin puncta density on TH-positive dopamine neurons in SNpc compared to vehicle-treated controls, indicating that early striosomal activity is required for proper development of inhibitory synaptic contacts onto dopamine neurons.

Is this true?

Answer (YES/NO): YES